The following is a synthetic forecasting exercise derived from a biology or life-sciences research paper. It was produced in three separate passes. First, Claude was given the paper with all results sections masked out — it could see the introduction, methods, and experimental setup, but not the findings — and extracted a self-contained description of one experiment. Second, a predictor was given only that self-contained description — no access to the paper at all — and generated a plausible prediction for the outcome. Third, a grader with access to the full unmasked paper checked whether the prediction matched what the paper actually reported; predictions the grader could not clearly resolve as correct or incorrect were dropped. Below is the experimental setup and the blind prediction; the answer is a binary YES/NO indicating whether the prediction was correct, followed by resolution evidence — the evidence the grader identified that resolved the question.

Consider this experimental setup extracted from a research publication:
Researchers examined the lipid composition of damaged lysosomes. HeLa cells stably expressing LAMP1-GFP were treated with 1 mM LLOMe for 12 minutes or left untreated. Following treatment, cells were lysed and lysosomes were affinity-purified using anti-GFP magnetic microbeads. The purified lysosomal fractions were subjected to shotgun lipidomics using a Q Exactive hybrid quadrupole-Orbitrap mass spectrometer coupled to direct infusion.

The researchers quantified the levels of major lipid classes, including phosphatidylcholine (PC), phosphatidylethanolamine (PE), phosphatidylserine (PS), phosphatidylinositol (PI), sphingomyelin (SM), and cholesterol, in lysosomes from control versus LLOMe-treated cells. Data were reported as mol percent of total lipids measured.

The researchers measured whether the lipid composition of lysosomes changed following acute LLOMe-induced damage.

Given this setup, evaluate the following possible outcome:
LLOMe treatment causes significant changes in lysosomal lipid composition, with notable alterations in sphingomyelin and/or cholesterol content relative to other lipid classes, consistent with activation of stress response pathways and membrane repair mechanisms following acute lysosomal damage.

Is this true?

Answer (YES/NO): YES